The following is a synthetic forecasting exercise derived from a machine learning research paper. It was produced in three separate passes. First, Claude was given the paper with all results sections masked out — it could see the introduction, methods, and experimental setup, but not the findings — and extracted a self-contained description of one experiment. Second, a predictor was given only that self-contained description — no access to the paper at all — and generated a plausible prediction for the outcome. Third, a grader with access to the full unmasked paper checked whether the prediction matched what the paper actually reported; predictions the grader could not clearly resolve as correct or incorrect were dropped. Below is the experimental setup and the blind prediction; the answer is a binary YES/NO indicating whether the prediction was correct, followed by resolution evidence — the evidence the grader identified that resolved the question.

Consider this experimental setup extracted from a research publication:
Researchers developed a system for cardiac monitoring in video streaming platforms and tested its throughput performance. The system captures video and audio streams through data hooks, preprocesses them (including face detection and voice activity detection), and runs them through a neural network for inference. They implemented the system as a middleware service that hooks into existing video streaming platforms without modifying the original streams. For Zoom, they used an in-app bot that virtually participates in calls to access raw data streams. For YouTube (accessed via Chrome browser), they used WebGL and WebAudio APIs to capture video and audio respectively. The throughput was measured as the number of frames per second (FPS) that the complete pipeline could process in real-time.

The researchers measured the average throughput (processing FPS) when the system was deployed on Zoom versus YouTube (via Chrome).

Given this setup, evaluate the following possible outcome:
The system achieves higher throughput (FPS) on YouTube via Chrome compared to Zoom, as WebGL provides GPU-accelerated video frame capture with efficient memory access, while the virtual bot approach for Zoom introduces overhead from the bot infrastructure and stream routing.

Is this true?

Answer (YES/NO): NO